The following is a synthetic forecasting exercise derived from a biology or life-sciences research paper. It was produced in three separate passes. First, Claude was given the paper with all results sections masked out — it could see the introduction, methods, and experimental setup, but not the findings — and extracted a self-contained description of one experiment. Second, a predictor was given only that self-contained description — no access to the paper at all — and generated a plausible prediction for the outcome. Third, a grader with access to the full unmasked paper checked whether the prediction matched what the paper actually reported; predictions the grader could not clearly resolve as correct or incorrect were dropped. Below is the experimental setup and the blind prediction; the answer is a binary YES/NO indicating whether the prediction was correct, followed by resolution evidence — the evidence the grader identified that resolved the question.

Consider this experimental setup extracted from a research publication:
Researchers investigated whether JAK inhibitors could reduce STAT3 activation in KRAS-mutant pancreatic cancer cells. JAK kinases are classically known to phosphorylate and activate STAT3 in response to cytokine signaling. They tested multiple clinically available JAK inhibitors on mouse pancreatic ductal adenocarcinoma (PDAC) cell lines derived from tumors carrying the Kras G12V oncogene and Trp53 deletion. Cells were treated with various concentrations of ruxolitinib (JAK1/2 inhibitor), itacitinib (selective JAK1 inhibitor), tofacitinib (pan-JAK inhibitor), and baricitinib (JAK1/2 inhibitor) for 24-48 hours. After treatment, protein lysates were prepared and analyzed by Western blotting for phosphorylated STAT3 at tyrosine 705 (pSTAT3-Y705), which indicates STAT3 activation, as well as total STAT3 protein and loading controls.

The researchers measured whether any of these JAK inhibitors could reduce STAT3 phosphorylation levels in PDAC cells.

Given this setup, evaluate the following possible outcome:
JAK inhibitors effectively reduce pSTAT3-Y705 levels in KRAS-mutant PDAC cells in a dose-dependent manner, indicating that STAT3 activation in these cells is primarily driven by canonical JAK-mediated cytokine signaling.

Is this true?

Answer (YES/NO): NO